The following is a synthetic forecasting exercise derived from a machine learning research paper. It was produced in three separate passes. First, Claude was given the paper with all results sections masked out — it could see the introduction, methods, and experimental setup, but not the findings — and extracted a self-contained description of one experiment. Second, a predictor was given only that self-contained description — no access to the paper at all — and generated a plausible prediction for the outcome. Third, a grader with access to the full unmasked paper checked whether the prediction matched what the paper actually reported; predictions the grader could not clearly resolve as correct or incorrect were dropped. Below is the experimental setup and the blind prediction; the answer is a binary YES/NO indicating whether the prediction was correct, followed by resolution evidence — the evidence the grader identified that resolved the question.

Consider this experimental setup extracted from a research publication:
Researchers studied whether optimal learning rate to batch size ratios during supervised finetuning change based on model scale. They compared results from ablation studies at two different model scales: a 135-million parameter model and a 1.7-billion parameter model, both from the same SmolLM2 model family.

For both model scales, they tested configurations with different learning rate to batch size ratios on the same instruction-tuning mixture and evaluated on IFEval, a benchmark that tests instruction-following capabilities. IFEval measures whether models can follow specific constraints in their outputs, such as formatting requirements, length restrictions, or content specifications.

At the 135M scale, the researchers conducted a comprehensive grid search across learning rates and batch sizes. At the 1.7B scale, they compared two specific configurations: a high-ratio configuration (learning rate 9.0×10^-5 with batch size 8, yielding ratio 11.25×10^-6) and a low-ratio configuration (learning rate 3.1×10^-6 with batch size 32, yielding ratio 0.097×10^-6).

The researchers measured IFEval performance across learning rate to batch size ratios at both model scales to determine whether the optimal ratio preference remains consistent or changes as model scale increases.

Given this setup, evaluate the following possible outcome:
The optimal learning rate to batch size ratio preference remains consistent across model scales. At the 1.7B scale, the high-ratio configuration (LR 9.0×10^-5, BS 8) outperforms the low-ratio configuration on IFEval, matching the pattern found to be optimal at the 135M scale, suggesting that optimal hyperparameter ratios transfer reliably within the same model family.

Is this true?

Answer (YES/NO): NO